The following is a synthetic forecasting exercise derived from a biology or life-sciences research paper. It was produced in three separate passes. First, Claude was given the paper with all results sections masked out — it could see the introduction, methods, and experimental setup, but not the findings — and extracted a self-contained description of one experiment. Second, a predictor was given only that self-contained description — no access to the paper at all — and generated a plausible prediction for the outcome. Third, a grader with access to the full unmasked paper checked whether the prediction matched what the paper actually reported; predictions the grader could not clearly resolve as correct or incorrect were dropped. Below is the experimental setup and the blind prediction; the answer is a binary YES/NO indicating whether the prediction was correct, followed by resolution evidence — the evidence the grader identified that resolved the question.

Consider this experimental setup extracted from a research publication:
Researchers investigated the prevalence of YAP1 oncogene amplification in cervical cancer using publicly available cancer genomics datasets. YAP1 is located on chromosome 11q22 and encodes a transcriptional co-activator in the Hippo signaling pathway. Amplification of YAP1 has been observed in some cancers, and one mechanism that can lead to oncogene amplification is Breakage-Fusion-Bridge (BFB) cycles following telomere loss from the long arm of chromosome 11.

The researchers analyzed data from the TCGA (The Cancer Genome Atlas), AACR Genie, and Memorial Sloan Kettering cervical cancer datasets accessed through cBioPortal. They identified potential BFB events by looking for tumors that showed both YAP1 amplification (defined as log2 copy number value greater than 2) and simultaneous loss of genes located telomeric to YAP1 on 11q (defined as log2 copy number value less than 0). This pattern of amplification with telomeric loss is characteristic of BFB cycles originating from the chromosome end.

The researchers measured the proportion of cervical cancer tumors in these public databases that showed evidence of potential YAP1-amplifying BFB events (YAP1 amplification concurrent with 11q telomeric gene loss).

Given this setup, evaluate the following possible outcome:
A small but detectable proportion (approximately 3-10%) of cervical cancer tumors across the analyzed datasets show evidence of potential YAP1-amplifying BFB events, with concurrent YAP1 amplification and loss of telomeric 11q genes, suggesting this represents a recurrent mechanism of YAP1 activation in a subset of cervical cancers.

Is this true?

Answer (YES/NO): NO